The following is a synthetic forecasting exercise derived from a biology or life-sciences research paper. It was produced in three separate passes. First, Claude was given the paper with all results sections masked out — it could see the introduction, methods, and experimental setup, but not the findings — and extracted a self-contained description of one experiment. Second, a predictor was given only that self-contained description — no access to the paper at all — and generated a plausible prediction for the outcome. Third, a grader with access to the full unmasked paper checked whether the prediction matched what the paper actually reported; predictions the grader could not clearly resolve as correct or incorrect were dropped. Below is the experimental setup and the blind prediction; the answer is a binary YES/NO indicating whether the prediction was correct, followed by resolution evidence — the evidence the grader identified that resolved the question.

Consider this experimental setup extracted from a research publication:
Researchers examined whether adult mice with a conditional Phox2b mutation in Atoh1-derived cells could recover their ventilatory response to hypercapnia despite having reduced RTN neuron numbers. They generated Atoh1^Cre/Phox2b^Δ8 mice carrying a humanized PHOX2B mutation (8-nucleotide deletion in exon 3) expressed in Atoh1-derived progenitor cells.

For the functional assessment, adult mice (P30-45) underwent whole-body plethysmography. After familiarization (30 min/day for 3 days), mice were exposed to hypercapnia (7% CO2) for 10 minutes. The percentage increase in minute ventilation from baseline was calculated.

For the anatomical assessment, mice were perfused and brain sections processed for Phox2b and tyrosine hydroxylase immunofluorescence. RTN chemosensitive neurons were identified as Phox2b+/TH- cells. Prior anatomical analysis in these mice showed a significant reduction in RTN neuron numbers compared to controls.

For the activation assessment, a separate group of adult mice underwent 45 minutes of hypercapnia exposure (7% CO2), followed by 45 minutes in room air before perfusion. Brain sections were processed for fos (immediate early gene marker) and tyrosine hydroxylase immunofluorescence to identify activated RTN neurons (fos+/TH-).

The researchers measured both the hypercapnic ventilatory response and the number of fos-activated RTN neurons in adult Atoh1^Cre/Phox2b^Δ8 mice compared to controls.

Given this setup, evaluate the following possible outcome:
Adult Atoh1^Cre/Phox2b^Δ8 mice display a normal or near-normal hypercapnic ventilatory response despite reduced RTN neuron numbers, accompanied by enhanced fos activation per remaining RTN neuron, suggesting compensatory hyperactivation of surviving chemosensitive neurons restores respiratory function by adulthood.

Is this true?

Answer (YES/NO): NO